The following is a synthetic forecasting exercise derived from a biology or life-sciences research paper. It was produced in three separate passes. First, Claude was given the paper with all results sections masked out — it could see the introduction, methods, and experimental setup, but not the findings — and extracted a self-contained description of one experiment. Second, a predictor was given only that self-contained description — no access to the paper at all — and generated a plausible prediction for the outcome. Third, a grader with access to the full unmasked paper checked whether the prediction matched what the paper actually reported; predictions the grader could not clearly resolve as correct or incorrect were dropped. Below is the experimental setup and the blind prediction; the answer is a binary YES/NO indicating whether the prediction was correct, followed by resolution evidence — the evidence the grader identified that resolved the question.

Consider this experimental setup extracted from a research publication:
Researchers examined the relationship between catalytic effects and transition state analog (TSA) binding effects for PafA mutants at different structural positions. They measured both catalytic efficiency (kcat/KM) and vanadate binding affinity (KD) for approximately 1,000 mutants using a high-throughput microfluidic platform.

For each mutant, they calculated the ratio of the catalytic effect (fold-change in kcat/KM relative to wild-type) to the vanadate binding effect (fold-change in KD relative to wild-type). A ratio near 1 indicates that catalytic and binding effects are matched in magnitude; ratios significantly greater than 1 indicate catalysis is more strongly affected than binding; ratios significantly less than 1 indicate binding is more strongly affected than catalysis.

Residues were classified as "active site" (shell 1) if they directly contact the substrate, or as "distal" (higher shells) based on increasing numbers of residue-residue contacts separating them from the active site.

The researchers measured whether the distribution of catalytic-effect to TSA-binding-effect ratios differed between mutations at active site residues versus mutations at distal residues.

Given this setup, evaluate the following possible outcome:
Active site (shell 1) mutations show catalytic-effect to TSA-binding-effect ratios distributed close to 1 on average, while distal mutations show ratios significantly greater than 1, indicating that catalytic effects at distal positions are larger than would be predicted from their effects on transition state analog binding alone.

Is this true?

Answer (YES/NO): YES